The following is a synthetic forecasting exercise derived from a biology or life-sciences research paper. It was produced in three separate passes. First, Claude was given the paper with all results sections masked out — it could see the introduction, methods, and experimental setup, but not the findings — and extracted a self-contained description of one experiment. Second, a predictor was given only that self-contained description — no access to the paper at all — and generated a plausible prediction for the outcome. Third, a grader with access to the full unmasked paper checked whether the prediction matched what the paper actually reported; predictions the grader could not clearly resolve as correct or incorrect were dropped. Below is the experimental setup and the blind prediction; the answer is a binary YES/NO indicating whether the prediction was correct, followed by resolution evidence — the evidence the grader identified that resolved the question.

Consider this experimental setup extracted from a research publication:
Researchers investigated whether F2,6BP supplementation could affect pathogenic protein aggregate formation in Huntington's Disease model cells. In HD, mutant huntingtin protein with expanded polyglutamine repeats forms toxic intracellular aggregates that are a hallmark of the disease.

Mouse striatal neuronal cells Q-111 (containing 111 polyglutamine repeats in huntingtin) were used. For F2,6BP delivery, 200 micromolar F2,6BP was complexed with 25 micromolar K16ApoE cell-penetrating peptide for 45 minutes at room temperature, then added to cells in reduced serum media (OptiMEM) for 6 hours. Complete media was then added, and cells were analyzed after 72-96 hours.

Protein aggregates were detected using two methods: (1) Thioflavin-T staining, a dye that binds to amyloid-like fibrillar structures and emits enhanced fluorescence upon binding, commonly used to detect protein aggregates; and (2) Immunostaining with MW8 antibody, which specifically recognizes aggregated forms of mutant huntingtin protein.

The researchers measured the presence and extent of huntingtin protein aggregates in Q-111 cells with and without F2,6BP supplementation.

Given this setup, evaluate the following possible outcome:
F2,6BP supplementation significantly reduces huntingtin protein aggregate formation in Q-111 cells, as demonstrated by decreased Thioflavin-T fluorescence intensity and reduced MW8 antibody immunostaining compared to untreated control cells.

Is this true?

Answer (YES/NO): YES